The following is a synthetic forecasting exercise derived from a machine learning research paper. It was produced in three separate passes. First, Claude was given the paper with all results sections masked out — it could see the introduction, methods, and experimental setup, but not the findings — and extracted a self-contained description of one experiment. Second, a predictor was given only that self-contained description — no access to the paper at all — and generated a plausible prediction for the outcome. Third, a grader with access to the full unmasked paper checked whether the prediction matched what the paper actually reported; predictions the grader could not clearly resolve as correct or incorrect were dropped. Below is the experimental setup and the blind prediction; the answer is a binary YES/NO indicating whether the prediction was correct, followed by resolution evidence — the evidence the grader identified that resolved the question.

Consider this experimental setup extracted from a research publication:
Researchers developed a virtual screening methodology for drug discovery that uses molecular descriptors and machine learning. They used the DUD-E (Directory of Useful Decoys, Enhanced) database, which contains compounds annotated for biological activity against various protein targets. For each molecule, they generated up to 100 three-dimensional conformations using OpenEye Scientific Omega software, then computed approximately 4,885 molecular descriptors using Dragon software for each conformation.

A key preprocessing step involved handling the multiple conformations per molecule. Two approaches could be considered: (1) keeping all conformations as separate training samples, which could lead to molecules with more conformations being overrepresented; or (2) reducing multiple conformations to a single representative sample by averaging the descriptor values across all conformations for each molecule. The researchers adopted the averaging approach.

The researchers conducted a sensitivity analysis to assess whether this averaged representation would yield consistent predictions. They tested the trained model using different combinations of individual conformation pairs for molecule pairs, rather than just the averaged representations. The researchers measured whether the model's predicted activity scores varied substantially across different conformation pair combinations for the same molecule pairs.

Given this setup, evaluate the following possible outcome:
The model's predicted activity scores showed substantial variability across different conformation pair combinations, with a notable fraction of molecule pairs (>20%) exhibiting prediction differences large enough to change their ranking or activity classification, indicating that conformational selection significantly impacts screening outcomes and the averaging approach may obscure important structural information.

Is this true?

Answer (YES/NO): NO